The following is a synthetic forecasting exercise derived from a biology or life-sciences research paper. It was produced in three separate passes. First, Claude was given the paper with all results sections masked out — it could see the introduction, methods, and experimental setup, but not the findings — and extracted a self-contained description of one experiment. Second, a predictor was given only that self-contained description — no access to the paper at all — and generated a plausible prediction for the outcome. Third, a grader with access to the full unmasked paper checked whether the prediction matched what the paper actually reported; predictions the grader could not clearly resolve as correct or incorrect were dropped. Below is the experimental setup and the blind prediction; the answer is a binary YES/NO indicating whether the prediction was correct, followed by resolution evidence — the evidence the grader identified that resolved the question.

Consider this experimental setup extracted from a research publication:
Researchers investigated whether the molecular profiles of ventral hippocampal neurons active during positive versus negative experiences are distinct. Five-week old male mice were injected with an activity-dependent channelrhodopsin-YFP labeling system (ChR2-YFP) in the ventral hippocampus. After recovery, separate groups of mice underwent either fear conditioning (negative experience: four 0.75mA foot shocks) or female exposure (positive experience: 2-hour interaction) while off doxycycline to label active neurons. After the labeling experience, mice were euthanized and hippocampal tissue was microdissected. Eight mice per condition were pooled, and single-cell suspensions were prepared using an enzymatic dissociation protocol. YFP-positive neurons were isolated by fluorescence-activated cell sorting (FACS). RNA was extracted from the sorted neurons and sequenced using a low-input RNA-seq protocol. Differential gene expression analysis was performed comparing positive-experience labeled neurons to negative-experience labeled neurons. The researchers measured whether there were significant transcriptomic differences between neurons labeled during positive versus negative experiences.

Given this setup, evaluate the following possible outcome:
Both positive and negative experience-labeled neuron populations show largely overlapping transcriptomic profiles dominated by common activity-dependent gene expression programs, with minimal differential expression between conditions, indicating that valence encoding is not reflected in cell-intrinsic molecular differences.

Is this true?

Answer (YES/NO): NO